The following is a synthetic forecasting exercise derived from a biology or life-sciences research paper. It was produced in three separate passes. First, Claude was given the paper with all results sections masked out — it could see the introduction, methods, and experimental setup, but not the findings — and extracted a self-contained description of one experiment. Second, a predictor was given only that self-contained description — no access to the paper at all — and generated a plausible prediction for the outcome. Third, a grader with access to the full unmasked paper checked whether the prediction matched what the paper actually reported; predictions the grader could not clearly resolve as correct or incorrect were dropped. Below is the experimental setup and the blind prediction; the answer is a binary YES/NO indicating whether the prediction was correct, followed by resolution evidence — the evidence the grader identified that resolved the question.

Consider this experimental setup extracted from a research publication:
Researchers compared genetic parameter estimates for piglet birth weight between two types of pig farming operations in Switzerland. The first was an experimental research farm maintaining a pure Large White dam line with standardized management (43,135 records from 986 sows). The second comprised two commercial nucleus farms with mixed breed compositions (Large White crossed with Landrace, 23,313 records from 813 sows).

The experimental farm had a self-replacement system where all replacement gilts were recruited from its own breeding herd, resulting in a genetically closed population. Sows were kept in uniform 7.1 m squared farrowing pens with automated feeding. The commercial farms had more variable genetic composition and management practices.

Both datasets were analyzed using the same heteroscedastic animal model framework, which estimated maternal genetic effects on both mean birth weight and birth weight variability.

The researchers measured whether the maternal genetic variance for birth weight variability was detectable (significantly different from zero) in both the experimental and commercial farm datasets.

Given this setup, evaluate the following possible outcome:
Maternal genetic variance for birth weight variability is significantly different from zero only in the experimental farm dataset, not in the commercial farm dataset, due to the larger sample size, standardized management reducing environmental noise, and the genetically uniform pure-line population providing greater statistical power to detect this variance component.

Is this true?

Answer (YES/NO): NO